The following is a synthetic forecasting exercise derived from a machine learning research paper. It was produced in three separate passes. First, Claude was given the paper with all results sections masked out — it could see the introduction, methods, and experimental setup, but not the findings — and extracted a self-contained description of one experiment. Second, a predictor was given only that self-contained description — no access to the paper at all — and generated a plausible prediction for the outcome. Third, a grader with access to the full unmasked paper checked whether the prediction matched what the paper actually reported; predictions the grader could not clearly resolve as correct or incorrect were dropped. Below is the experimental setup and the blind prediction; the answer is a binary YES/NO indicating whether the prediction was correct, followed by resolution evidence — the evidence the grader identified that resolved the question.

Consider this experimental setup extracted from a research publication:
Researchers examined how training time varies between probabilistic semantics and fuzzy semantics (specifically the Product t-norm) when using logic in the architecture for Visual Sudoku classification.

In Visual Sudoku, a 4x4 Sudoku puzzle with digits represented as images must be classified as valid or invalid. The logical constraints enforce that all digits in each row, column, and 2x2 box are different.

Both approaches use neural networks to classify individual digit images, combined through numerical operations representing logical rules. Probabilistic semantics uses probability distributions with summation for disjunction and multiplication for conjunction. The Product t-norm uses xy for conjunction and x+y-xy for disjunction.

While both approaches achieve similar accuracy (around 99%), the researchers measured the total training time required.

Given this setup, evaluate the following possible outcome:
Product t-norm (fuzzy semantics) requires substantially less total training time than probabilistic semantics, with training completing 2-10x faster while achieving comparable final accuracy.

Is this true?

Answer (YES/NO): NO